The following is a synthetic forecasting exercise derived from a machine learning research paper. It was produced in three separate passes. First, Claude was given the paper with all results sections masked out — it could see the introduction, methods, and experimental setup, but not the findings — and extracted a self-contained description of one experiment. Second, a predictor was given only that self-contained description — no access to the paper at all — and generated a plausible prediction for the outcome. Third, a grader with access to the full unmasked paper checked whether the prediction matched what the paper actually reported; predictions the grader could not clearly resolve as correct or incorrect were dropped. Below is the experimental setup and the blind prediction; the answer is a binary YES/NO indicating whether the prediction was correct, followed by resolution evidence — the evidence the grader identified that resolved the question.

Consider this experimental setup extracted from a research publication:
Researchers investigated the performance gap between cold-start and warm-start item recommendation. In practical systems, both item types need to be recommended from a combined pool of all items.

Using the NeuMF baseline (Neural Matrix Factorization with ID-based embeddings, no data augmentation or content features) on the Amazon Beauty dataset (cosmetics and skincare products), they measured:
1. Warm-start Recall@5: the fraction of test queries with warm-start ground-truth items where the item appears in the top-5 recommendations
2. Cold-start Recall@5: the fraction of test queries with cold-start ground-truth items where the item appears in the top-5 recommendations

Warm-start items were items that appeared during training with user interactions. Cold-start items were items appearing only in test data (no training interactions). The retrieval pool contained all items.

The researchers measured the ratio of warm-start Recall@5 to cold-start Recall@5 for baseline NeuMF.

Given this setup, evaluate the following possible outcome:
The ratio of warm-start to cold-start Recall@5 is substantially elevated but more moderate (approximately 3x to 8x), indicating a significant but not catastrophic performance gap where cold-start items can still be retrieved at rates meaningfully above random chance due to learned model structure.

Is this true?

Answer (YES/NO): NO